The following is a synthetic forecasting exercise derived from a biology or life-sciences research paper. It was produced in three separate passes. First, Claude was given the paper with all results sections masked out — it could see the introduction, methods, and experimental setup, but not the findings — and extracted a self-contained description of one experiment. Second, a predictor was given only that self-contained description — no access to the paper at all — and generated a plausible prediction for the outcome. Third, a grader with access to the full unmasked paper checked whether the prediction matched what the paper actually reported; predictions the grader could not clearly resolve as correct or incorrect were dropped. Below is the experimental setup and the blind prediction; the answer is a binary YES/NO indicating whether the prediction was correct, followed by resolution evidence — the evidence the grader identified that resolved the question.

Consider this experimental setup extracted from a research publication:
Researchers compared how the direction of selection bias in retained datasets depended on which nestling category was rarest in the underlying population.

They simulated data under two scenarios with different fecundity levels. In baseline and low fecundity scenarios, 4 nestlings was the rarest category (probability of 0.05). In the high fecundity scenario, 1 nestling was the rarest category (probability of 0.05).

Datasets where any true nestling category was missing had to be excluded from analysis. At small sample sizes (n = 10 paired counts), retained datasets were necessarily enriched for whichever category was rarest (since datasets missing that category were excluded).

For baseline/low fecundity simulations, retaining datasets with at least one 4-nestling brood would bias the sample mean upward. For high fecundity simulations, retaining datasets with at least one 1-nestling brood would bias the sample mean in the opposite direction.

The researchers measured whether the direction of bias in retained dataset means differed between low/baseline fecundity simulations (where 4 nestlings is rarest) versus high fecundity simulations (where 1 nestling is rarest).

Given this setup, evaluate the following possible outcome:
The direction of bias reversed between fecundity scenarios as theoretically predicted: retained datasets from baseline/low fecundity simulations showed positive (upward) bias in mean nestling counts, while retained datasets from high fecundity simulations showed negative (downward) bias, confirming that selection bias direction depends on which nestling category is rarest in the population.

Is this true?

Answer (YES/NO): YES